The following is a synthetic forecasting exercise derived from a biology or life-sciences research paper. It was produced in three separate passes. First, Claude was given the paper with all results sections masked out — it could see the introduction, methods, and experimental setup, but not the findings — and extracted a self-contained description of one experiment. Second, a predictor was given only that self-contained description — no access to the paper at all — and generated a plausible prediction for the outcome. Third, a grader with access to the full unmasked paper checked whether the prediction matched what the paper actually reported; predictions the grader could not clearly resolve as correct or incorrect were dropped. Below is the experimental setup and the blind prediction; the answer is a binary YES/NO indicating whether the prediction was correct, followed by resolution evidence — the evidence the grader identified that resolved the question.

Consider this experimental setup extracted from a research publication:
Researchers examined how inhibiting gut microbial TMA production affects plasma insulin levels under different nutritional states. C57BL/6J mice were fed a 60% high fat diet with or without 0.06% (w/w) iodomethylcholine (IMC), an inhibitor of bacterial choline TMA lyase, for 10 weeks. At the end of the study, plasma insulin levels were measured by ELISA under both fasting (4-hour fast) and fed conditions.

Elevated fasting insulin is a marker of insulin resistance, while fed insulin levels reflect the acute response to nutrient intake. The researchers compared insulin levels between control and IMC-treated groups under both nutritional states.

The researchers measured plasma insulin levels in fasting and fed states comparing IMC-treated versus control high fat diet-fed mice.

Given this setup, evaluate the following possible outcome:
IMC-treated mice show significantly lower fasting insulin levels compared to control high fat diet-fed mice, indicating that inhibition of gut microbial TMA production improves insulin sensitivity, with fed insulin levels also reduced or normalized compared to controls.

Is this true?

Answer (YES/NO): NO